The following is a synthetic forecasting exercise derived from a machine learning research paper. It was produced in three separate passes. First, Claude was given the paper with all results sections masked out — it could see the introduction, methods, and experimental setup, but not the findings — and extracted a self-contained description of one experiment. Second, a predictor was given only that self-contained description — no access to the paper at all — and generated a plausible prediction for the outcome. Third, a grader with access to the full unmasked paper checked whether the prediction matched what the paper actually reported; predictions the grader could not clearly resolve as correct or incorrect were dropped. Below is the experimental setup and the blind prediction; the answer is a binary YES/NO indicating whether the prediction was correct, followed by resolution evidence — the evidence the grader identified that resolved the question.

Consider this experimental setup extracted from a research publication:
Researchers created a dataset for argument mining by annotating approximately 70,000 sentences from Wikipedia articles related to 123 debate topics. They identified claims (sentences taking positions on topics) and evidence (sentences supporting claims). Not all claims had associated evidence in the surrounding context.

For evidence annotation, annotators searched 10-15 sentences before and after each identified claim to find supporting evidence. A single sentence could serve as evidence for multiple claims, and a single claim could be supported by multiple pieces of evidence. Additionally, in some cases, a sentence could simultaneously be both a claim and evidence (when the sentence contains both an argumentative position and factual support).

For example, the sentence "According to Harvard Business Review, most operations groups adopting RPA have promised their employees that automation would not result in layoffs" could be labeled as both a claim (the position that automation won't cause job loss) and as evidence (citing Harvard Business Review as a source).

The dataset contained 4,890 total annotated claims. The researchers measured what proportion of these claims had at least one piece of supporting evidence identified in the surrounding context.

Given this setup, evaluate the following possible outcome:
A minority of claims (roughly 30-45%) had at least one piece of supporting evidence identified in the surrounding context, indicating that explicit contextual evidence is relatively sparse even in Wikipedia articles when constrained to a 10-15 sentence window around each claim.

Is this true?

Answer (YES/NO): NO